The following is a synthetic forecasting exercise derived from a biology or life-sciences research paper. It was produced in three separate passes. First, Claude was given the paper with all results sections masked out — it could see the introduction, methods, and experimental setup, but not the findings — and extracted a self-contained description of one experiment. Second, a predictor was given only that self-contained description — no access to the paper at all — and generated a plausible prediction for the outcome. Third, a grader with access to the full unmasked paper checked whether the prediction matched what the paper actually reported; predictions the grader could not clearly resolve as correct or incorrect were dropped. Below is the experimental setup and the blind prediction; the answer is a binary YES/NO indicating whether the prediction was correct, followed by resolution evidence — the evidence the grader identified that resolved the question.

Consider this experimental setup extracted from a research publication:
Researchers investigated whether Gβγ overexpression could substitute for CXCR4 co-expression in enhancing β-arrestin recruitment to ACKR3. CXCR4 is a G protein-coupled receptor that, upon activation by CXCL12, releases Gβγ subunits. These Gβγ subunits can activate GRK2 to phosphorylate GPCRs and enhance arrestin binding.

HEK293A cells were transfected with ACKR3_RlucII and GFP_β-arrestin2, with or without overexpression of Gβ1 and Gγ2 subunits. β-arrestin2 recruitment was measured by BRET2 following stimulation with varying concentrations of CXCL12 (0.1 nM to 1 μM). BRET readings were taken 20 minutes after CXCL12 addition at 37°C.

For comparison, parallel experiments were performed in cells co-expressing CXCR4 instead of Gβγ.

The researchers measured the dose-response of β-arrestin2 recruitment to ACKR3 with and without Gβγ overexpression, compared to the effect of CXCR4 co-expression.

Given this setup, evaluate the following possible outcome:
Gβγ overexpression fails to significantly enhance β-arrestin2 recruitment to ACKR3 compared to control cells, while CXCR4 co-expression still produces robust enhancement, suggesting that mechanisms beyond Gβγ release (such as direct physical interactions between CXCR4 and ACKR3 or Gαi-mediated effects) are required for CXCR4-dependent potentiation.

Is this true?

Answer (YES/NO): NO